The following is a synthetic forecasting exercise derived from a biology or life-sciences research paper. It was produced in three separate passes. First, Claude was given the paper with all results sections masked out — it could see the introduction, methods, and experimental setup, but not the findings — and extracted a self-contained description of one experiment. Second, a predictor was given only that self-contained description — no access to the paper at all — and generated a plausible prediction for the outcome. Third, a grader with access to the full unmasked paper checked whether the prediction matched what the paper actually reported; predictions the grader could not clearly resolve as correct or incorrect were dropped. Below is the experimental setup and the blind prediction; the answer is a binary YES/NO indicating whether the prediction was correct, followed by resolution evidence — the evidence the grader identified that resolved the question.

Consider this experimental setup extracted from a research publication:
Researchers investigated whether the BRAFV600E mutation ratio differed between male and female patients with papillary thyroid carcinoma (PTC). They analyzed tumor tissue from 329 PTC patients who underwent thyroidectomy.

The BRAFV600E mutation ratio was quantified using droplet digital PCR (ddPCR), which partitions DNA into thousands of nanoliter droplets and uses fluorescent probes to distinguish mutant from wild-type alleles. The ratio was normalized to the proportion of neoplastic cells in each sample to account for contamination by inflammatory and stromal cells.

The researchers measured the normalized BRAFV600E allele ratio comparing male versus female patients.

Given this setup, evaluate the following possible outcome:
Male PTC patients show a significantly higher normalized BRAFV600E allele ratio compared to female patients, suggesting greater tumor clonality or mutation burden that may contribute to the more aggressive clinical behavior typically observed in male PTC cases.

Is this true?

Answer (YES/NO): NO